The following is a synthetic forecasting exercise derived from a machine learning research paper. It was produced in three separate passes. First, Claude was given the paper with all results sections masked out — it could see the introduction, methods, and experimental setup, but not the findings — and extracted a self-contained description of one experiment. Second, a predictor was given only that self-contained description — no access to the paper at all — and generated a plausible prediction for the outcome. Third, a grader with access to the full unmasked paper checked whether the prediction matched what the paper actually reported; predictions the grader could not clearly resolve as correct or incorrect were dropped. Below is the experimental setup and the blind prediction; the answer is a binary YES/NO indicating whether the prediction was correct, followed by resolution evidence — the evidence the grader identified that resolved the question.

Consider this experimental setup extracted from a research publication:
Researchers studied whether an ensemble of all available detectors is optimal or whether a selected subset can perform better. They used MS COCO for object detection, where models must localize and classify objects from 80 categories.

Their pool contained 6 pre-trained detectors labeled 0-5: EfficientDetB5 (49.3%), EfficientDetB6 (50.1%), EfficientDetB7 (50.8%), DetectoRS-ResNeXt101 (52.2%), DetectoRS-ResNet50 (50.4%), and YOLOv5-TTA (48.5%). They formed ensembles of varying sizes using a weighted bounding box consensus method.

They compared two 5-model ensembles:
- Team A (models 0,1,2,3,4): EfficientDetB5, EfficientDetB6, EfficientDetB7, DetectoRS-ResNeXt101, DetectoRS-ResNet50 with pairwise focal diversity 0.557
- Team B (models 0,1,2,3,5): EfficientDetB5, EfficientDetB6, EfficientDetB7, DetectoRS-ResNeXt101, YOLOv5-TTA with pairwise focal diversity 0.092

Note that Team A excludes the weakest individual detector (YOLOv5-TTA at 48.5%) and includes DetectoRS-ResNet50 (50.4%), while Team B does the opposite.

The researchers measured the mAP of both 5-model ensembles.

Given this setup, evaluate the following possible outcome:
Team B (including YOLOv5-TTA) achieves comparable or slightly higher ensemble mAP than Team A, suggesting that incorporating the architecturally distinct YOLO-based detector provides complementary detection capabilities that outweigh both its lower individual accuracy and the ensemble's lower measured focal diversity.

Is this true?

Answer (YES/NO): NO